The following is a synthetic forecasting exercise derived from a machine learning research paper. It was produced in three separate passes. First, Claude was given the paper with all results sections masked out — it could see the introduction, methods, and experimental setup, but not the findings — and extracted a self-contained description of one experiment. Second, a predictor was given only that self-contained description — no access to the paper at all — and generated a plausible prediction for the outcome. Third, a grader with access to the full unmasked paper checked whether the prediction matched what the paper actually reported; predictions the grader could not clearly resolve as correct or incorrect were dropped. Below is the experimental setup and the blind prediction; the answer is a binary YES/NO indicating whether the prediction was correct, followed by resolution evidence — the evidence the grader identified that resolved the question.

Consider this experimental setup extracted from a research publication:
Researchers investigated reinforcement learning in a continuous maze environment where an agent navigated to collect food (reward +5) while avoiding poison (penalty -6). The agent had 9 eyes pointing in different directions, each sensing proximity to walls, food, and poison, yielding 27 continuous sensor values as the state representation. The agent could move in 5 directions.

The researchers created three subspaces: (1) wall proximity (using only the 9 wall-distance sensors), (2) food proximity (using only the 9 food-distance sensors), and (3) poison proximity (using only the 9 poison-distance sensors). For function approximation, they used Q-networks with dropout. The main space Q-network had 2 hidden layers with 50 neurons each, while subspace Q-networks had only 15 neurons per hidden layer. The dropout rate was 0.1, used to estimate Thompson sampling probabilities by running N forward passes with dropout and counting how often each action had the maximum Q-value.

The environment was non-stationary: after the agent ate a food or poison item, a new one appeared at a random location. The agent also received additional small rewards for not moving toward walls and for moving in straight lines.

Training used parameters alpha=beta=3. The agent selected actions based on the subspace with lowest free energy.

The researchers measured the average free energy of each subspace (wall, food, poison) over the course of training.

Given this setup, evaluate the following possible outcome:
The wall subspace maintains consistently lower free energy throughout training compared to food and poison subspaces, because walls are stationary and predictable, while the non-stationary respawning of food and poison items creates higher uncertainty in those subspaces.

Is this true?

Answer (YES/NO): NO